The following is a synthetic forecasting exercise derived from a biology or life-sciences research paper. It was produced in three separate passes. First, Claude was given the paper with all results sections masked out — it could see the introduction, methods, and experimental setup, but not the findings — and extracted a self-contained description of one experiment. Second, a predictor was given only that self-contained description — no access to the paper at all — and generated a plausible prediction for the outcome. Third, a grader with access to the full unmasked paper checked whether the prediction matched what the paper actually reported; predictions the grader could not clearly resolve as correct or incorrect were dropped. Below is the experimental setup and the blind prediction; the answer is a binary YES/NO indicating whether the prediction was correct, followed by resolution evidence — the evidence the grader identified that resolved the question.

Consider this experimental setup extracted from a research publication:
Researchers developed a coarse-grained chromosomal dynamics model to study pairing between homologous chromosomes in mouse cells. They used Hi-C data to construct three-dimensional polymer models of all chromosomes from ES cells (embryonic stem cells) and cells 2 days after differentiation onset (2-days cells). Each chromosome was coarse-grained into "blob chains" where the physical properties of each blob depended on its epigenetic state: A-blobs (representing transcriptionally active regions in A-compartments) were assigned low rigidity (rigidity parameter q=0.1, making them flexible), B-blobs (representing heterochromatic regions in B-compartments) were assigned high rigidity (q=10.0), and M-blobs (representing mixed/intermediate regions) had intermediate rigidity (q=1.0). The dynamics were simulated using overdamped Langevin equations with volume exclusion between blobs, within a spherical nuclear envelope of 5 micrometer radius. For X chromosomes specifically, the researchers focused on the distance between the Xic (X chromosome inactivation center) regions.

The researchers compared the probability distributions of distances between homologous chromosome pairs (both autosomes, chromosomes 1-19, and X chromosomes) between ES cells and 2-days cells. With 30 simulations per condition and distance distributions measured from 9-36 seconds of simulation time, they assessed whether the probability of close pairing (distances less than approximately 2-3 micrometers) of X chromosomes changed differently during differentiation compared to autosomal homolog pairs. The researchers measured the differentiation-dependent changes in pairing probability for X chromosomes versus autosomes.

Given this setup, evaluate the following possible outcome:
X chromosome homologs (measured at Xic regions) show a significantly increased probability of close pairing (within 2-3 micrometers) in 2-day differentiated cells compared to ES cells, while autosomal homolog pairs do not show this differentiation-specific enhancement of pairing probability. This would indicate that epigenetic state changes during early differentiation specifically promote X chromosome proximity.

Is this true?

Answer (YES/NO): YES